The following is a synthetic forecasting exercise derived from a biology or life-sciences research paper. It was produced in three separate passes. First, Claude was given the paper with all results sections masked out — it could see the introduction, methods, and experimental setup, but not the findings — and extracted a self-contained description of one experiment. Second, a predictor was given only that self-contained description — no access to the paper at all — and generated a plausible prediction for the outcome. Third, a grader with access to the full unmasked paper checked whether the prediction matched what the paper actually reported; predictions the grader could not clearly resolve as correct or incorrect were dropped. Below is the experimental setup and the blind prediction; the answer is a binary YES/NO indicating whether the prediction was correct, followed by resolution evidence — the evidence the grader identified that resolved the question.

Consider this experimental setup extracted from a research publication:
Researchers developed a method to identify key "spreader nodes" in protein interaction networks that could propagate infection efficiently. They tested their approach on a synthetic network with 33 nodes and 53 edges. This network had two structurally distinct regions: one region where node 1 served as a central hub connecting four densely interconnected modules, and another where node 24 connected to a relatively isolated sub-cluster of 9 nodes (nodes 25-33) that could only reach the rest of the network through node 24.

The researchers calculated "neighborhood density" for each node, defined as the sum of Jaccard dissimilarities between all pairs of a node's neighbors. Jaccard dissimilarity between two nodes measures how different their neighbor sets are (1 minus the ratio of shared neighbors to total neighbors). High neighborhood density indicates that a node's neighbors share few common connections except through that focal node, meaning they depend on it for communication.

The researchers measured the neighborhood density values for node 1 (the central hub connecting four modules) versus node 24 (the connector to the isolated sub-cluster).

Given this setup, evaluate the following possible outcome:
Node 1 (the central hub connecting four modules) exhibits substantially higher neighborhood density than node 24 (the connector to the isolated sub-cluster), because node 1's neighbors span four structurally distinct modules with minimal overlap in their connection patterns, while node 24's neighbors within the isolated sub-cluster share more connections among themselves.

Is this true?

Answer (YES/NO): NO